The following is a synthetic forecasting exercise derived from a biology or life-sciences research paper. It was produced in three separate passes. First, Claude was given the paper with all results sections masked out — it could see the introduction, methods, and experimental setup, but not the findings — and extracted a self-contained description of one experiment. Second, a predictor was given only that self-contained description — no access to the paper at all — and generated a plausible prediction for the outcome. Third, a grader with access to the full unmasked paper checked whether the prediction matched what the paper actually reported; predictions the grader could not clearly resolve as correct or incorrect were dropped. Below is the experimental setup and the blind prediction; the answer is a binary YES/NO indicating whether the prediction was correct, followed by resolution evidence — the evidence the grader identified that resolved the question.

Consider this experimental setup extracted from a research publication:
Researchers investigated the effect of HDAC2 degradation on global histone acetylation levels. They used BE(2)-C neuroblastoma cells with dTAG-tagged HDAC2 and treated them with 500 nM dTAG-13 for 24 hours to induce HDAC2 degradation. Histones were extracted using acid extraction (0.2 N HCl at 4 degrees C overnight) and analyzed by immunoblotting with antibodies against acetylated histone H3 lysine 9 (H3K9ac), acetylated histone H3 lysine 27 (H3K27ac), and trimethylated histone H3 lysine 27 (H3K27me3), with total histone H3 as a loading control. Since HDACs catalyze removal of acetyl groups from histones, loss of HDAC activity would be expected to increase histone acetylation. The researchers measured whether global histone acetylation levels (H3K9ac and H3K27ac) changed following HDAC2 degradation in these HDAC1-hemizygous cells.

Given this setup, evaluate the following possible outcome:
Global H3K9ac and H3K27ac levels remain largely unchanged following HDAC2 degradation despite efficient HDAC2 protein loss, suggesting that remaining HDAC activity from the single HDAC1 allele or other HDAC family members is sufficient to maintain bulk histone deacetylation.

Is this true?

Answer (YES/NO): YES